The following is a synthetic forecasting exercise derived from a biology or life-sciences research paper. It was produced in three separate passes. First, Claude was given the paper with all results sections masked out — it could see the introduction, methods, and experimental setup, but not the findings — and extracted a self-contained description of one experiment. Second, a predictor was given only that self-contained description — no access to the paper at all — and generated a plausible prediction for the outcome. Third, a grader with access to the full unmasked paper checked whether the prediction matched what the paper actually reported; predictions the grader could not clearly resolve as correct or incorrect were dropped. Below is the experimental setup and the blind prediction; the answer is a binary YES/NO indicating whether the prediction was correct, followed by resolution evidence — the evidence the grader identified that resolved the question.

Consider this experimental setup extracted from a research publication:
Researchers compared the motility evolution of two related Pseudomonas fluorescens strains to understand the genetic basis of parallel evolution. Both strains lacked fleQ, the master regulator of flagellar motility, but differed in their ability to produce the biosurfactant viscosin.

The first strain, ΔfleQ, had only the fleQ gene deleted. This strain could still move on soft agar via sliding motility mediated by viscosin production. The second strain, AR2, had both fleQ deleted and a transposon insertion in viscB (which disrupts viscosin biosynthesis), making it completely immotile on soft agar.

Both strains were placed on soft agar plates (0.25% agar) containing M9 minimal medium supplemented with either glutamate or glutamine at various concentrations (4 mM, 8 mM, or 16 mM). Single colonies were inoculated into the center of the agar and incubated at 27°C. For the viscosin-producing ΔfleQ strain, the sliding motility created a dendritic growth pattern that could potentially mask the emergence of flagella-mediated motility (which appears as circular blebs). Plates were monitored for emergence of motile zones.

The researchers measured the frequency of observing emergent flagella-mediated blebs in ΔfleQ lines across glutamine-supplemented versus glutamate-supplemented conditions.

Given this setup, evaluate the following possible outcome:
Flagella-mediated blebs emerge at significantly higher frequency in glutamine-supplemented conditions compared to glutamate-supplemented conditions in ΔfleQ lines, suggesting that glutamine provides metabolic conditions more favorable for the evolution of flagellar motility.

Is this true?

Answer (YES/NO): NO